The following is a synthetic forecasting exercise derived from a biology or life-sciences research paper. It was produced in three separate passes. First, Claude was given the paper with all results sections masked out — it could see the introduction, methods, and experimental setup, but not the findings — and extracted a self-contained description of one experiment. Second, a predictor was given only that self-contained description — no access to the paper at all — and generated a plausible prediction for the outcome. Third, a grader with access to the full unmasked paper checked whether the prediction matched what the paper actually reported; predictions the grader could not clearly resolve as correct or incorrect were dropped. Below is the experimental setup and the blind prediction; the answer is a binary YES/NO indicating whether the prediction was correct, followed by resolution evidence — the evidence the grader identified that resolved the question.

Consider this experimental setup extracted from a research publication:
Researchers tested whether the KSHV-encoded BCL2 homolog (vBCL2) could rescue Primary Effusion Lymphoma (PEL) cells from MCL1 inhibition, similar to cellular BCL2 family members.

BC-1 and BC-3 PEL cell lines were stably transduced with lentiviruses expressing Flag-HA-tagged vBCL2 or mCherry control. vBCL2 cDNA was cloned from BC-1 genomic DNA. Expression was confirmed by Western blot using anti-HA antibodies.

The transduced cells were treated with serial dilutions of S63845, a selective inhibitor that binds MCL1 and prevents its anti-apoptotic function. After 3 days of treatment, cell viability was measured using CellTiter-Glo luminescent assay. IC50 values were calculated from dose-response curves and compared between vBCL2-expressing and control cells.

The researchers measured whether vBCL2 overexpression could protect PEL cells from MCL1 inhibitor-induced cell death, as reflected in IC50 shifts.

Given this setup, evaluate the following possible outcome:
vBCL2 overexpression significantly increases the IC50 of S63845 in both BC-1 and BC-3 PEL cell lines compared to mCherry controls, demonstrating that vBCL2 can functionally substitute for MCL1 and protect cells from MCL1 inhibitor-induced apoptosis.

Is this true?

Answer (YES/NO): NO